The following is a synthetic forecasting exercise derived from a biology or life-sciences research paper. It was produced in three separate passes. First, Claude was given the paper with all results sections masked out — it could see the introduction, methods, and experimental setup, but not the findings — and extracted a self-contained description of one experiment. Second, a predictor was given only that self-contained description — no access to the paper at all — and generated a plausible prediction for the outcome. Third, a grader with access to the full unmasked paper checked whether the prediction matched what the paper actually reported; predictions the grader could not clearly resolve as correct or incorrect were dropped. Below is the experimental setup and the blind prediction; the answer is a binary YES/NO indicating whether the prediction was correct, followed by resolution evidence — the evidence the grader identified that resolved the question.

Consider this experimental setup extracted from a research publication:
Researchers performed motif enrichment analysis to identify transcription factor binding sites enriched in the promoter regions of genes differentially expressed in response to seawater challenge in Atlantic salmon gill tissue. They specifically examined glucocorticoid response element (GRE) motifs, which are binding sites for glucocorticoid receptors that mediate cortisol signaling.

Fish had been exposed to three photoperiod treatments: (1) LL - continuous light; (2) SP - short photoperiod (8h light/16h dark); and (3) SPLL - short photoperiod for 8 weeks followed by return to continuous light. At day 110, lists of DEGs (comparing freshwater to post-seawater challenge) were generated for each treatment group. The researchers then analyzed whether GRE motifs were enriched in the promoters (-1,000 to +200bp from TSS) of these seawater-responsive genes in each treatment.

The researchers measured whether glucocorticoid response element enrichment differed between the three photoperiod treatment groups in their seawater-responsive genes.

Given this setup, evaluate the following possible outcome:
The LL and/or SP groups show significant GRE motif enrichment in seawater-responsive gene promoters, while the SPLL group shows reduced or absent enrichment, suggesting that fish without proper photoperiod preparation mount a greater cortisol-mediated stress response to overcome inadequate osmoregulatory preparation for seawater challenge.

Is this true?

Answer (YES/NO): YES